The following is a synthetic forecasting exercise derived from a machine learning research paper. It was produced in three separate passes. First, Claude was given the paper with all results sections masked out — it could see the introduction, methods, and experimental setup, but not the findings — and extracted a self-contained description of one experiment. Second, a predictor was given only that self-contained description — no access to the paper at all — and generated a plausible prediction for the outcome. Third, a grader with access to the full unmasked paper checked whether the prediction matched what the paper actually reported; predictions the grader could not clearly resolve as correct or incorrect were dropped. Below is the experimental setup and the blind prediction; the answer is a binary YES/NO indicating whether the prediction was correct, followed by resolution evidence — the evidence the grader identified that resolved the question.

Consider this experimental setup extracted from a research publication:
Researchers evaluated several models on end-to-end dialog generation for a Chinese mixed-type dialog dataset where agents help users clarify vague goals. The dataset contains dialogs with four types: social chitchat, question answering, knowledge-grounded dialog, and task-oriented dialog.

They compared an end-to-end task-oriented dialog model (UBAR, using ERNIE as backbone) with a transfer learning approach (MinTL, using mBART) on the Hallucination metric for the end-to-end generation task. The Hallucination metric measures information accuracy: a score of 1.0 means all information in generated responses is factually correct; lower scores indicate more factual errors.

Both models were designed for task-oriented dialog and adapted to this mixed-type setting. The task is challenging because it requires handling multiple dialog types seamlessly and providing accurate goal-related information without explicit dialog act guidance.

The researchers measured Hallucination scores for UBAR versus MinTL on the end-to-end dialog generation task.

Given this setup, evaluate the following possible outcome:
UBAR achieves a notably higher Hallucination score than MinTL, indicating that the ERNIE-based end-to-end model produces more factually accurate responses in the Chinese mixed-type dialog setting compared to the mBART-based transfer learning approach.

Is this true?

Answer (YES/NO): NO